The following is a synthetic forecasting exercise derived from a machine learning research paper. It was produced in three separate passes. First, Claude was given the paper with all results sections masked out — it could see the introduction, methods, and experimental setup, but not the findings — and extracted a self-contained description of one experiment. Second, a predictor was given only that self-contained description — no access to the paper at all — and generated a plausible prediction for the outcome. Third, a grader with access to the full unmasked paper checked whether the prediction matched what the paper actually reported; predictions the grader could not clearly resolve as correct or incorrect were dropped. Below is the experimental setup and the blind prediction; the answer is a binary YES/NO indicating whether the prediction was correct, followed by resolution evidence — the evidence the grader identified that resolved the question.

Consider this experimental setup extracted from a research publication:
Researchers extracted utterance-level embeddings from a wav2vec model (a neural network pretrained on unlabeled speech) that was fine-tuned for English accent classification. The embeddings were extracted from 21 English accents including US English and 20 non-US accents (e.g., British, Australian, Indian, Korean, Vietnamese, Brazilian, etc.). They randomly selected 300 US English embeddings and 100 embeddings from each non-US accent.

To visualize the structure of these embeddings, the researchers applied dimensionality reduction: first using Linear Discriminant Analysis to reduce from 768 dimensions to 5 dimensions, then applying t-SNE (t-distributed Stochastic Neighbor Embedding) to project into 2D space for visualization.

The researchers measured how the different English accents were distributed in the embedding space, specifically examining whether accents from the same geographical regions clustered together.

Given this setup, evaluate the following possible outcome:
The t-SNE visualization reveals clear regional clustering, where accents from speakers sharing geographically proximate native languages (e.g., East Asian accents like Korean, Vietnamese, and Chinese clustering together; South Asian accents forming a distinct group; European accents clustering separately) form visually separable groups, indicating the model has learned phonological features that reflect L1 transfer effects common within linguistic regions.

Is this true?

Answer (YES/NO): NO